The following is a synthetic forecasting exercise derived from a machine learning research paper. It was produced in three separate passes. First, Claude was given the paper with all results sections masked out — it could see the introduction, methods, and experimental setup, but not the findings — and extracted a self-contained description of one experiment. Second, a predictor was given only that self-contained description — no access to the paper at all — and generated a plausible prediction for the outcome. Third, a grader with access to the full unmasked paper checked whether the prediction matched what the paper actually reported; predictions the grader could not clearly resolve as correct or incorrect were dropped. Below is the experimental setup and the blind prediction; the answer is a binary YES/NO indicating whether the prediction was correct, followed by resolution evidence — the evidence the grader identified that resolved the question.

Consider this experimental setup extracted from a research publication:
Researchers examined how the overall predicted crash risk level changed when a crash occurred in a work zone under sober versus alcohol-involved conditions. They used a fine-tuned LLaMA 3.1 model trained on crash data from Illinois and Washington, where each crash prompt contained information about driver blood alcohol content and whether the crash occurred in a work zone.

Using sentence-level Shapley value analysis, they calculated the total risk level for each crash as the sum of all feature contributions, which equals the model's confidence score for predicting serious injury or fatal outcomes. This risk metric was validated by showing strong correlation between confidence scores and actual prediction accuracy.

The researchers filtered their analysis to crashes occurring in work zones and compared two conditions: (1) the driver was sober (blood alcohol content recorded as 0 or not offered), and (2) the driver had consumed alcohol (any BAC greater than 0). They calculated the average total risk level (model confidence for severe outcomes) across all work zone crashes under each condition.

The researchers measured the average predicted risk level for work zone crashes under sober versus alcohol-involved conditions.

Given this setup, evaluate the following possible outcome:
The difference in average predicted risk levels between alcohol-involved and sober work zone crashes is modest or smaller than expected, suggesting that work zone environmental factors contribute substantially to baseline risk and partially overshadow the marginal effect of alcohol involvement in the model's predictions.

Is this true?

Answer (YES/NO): NO